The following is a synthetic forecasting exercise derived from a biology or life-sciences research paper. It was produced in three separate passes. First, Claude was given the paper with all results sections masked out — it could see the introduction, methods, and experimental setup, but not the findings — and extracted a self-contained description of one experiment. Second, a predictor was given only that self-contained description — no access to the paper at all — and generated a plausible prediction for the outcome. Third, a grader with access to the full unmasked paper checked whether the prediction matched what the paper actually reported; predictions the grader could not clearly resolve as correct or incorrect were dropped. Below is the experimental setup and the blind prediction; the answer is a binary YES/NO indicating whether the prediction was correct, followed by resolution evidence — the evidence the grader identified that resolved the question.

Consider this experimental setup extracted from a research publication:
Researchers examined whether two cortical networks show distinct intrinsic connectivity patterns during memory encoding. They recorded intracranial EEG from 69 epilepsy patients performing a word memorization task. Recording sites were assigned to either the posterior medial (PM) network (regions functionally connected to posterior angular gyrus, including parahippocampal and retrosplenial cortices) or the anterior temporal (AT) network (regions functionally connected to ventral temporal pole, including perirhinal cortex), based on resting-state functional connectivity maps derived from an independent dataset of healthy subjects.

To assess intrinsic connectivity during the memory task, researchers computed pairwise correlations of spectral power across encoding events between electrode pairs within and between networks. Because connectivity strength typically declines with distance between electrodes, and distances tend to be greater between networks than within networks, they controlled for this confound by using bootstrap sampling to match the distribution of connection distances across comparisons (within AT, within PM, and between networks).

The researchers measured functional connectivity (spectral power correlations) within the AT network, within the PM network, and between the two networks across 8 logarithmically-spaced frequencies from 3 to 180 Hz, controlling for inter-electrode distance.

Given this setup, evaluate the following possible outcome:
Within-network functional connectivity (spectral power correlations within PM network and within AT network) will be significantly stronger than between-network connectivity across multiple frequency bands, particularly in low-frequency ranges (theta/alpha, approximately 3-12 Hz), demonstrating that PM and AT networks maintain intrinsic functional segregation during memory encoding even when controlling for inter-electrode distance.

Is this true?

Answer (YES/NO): YES